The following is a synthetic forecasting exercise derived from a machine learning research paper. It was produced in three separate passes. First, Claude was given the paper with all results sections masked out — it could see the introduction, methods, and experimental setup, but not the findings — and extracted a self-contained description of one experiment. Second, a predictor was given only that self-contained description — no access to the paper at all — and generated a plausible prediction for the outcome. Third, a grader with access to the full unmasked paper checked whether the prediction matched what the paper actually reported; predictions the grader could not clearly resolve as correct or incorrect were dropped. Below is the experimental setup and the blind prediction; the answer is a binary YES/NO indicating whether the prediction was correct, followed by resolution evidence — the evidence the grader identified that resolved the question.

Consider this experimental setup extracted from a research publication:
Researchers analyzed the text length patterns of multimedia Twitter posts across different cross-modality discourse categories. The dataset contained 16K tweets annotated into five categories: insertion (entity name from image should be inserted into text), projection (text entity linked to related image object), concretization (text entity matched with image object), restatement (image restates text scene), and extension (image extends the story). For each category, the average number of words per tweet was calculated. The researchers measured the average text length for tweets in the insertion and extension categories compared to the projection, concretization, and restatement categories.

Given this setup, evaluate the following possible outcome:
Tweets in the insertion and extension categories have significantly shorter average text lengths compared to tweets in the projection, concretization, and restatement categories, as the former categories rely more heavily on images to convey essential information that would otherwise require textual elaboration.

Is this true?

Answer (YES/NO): YES